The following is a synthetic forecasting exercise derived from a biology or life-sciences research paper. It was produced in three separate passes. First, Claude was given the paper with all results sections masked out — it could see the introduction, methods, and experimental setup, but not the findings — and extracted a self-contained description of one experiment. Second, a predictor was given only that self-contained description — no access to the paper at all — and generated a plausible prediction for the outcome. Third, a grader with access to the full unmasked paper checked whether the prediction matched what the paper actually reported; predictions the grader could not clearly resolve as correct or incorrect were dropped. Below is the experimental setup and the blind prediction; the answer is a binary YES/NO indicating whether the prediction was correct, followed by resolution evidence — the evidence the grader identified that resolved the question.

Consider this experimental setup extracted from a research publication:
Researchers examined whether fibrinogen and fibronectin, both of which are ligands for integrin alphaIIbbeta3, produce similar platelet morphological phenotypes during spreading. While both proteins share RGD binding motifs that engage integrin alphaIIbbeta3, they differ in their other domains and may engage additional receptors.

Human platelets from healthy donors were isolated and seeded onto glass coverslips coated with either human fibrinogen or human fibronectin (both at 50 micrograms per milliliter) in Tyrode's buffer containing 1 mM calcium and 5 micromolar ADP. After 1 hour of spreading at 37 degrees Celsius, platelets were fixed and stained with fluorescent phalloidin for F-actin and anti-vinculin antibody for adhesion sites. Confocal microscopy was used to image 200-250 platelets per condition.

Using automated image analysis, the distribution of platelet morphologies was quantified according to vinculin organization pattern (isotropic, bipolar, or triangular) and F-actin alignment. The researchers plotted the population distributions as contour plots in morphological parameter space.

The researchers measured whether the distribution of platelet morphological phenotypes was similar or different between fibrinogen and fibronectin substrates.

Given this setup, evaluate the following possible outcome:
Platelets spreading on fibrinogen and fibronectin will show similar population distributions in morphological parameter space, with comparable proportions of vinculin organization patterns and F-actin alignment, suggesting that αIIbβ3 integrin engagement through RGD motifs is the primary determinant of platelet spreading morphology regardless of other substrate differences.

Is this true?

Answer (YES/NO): YES